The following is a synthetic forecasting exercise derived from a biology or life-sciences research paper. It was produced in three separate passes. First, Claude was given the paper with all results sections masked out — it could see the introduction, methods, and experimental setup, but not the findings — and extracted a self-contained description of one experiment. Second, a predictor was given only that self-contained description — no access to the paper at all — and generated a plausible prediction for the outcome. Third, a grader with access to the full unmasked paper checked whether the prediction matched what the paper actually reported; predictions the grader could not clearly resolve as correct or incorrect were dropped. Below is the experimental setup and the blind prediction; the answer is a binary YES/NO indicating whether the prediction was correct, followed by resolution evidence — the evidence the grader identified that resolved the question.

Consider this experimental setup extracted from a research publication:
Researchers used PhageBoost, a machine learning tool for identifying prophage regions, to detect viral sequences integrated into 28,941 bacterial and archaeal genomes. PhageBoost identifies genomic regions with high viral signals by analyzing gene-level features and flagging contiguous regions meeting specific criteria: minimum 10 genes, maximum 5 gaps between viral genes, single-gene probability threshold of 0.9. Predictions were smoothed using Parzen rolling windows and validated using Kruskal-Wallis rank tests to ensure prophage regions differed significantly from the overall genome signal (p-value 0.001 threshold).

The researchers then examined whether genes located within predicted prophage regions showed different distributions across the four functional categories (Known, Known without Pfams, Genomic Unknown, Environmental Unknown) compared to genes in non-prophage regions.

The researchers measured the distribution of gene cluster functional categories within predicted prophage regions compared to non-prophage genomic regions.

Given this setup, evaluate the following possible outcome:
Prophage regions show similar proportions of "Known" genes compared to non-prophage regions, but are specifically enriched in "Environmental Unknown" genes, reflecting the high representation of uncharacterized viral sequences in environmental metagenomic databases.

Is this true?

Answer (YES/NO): NO